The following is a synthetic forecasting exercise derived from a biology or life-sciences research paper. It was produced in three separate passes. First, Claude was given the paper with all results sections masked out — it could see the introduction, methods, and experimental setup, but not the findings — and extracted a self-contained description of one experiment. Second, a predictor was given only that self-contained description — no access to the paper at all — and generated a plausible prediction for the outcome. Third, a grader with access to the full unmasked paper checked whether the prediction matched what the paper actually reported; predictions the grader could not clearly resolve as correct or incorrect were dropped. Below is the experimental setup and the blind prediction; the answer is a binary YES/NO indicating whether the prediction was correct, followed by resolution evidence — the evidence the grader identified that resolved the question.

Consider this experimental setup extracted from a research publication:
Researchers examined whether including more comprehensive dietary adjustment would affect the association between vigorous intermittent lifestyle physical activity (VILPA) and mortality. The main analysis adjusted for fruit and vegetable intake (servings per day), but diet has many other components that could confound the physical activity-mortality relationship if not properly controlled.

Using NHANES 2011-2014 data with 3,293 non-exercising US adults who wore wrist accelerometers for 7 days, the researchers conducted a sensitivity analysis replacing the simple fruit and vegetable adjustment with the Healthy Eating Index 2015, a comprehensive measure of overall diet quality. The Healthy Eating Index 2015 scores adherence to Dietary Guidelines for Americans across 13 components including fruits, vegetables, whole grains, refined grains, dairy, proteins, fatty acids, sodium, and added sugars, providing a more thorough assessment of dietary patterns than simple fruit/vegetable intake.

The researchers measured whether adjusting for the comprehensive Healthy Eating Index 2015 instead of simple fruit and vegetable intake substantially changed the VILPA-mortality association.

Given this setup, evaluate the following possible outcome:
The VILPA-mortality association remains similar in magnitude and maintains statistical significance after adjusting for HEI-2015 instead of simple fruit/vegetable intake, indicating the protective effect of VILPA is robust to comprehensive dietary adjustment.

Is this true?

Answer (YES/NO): YES